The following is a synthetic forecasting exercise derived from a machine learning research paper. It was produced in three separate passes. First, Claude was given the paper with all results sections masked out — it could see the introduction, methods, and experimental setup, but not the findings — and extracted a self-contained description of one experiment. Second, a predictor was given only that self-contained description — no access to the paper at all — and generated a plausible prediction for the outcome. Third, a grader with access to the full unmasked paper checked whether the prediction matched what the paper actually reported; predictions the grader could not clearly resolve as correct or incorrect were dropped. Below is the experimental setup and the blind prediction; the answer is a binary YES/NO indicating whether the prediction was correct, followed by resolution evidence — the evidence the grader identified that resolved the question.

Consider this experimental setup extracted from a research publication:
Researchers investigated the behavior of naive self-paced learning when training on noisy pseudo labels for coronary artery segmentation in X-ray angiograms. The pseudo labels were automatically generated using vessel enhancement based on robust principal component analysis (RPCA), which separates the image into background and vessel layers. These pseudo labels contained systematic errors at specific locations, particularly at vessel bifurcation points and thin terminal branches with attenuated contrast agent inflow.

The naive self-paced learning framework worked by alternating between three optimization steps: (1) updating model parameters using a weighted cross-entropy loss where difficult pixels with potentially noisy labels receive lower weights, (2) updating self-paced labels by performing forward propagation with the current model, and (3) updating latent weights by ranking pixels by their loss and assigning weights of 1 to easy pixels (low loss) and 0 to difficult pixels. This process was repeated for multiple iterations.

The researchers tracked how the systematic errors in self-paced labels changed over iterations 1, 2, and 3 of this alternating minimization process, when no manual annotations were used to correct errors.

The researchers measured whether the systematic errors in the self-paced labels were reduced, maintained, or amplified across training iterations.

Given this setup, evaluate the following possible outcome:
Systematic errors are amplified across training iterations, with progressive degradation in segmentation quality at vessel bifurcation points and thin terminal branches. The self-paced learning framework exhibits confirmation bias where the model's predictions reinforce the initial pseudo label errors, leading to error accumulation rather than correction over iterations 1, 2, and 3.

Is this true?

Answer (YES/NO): YES